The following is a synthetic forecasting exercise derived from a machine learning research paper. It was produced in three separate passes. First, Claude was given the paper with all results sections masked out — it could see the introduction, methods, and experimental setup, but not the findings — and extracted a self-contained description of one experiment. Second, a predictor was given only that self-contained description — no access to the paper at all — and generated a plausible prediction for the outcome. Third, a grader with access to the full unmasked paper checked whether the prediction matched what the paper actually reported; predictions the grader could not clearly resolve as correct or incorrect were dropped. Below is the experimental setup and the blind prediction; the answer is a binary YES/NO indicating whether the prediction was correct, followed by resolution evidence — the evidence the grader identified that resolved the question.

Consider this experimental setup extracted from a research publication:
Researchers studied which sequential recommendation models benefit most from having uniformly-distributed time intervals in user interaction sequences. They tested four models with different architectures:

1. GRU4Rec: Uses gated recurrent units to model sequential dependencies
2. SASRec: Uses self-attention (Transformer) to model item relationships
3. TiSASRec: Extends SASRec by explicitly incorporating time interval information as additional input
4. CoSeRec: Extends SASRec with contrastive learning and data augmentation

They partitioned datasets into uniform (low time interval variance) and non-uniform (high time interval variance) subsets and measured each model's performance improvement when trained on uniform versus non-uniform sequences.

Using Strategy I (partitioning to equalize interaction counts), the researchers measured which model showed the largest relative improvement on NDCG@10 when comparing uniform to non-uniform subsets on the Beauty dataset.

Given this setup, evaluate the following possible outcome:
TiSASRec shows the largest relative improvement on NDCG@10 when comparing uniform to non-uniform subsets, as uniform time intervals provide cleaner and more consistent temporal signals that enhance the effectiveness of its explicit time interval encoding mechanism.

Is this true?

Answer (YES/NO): NO